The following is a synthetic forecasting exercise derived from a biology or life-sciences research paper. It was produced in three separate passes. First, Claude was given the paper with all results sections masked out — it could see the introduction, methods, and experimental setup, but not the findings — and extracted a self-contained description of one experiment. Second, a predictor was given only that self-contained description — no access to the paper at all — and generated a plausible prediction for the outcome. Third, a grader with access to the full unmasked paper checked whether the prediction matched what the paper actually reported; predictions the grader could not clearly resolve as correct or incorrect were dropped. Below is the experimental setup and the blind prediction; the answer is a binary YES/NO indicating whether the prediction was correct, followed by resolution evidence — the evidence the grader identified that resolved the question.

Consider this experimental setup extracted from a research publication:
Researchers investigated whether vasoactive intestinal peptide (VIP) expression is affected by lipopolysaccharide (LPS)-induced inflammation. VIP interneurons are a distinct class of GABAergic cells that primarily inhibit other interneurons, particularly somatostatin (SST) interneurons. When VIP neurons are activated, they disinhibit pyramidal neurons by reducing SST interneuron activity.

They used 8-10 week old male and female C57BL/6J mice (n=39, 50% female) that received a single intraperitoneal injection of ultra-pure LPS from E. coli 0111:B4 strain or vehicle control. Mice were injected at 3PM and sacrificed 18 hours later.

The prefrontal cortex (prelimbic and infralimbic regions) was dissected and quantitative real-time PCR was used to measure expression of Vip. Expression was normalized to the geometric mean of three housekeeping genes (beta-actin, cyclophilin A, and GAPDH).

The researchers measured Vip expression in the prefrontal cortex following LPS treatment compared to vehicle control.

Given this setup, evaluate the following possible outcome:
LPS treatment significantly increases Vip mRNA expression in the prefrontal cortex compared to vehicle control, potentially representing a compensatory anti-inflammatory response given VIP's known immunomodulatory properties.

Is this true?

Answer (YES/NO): NO